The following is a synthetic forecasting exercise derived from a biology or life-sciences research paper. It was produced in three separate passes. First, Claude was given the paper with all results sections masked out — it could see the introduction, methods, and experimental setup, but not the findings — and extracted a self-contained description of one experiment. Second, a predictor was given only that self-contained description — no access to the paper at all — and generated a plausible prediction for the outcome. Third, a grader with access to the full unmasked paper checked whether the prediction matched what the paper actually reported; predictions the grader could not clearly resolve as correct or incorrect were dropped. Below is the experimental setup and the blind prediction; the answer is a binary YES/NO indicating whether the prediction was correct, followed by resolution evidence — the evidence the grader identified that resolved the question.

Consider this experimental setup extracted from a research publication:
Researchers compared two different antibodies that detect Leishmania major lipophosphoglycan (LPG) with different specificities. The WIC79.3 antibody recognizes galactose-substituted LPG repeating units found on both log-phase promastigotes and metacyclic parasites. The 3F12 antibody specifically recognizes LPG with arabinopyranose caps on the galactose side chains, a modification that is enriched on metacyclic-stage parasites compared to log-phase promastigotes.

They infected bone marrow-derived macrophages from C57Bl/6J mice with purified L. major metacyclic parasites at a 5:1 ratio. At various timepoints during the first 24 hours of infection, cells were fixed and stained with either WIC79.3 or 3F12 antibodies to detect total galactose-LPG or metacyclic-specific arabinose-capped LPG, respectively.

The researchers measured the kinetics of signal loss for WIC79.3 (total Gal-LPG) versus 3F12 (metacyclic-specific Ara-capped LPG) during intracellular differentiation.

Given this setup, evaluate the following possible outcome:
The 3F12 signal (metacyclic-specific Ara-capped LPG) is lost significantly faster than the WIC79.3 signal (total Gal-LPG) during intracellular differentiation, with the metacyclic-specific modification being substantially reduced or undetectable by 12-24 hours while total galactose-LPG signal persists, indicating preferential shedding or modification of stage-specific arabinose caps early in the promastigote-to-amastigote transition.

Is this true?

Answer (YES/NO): NO